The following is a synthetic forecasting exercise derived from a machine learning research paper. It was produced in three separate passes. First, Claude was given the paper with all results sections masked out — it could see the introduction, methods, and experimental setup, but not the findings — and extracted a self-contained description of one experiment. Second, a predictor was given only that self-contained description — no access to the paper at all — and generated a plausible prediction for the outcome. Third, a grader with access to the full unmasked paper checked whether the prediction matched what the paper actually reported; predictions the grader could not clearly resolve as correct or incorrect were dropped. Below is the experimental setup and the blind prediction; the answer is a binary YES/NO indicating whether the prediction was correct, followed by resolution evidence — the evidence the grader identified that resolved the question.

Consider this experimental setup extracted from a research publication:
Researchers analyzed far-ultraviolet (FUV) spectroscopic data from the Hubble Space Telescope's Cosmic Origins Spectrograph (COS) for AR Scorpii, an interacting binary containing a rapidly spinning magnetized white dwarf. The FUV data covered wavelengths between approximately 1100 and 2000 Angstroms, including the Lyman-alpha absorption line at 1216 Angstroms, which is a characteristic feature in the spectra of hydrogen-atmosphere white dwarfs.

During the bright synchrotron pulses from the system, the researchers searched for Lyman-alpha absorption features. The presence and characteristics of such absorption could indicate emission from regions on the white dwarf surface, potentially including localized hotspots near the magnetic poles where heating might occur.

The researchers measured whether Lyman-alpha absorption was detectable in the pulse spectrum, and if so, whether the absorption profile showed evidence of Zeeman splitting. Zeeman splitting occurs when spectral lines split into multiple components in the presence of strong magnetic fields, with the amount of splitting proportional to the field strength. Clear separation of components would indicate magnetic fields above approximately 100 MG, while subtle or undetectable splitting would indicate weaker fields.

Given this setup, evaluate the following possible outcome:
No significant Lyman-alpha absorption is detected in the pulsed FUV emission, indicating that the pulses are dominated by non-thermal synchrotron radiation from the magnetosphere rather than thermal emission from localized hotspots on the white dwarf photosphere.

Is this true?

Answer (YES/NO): NO